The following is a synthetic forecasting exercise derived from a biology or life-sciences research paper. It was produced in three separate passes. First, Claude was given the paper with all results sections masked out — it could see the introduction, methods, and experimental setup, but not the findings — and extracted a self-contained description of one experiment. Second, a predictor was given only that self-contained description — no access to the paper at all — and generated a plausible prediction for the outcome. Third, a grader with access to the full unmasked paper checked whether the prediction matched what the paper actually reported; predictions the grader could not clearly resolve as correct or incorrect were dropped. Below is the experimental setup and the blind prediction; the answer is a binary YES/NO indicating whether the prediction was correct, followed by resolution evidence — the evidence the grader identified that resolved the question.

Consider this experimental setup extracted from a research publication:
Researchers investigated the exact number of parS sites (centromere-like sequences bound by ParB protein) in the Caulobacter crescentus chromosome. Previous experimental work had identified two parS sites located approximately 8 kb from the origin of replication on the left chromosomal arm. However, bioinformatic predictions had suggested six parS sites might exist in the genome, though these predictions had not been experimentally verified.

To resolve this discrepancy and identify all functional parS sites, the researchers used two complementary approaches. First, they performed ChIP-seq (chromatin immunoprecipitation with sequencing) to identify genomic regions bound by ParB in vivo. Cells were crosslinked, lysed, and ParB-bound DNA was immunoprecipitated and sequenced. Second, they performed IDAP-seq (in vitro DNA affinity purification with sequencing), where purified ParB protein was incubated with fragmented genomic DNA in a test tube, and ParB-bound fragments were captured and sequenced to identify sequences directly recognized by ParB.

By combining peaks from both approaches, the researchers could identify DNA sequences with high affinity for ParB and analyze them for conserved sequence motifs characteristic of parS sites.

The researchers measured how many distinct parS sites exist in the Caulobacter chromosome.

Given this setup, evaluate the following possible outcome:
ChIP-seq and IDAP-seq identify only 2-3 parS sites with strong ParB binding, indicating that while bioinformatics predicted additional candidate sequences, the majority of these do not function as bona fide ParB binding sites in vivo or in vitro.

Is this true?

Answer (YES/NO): NO